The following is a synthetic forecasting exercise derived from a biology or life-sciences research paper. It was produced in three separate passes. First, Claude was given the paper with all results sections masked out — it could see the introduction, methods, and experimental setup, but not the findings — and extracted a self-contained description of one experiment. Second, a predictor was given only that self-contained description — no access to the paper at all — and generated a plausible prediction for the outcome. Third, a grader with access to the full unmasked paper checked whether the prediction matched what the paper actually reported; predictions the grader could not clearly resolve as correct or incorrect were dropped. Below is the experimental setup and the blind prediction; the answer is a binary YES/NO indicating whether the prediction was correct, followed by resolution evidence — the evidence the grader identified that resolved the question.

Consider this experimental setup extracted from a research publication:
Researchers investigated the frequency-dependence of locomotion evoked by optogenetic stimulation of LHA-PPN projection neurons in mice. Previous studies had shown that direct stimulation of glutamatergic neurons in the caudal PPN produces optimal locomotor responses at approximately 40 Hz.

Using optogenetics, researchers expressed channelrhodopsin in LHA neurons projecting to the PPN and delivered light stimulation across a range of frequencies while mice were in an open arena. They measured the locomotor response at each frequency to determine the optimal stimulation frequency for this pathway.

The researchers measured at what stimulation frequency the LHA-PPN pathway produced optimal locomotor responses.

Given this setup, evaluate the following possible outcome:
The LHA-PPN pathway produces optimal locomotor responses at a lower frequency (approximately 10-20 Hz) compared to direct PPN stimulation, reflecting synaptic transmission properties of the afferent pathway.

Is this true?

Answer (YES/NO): NO